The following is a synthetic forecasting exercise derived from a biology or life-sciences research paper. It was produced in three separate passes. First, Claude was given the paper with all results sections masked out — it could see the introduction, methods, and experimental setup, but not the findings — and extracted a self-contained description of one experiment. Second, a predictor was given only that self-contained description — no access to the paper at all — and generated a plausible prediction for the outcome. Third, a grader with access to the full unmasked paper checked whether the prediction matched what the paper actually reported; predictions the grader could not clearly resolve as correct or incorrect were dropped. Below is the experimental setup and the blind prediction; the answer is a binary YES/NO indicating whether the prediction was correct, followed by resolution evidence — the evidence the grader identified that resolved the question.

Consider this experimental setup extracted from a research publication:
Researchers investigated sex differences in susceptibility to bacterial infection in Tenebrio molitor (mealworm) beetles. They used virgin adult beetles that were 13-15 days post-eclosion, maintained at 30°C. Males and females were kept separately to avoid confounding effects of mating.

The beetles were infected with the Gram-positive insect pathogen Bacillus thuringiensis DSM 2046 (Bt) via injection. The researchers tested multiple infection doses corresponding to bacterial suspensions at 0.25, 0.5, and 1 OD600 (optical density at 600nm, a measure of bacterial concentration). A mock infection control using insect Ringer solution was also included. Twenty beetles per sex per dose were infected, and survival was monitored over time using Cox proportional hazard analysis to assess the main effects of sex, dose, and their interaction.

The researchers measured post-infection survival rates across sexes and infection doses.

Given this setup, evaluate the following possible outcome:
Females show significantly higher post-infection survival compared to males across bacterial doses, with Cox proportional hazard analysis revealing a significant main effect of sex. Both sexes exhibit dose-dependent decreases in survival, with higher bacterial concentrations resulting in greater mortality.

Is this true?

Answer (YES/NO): NO